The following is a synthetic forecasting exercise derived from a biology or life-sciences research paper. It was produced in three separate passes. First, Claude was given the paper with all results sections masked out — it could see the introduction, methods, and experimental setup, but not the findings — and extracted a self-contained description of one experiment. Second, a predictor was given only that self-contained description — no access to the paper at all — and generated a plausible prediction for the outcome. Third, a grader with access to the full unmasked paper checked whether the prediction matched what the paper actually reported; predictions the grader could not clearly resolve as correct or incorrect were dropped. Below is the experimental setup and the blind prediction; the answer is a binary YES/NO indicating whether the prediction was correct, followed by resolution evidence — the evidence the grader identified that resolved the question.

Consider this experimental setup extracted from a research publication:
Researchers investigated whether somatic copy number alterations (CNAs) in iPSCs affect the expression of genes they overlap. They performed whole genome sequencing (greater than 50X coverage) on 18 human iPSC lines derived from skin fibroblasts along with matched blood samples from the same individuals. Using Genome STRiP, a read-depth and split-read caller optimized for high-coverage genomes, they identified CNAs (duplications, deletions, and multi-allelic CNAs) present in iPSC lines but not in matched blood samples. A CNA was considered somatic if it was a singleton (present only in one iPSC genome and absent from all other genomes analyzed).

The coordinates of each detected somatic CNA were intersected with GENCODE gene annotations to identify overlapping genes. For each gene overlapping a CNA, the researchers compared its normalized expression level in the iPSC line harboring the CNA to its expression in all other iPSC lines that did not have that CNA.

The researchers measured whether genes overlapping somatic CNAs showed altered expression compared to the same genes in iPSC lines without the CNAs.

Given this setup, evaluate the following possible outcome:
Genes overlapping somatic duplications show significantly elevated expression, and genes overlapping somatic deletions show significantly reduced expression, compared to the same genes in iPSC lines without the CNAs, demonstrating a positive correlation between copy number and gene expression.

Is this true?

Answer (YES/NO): YES